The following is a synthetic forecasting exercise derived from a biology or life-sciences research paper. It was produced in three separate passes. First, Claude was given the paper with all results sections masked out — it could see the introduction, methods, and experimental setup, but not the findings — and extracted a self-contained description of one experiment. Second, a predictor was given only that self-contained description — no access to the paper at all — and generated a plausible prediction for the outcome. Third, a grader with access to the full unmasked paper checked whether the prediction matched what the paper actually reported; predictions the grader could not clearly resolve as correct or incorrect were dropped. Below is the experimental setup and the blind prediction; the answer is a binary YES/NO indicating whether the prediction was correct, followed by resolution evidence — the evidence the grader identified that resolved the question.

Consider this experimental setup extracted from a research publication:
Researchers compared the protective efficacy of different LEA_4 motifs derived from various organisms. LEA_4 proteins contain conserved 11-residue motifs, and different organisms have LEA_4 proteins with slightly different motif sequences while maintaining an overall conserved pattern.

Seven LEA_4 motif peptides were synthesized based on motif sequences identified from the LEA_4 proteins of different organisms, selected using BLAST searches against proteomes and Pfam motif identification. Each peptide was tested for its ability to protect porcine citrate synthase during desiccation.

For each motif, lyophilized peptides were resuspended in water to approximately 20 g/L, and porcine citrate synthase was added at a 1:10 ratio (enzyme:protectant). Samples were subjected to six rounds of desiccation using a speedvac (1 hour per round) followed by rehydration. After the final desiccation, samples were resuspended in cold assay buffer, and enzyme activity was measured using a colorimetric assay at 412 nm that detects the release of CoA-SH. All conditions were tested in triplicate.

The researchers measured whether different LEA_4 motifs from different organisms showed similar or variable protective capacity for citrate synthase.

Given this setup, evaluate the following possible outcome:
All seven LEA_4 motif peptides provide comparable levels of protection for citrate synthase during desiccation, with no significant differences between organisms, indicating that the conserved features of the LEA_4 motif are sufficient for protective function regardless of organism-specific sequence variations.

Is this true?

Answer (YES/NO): NO